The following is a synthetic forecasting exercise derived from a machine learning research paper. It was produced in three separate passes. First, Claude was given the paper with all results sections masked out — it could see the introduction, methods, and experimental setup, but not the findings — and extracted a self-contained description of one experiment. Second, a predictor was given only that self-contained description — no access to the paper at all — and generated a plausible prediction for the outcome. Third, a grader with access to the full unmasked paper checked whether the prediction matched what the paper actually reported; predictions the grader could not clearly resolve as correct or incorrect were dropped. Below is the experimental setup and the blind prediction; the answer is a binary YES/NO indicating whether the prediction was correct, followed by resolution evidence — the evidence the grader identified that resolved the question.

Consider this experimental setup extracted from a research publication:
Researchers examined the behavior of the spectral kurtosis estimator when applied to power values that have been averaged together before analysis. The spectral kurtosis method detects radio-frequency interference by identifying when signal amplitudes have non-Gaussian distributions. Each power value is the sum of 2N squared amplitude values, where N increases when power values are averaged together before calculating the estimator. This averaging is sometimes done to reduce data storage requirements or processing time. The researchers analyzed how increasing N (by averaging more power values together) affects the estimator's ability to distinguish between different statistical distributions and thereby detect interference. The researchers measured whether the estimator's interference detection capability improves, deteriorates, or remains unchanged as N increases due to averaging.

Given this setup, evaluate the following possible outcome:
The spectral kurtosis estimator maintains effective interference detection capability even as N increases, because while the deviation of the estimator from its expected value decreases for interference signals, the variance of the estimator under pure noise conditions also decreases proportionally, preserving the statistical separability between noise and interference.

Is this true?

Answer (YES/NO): NO